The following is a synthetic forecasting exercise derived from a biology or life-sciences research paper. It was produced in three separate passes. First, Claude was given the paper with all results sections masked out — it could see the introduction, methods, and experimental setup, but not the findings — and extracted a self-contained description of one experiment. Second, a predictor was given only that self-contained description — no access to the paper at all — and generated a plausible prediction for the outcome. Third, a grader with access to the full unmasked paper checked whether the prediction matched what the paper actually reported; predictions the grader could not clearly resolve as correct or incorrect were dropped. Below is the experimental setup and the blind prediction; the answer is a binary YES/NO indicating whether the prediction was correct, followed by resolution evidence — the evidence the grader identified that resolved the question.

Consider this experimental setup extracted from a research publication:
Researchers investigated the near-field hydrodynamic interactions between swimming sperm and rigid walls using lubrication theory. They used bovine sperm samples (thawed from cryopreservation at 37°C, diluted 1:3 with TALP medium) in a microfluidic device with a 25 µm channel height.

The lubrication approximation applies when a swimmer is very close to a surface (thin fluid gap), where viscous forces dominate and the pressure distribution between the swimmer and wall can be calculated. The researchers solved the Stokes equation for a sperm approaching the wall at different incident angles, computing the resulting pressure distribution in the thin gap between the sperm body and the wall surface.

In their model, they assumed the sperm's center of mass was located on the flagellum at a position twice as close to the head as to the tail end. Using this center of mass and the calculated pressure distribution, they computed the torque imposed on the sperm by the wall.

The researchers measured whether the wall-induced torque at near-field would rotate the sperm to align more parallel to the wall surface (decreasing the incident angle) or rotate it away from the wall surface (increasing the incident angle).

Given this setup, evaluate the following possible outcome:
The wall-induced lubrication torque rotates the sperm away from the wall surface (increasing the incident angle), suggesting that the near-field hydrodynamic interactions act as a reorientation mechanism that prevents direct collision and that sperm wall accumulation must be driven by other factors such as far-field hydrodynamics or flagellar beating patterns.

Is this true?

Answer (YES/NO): NO